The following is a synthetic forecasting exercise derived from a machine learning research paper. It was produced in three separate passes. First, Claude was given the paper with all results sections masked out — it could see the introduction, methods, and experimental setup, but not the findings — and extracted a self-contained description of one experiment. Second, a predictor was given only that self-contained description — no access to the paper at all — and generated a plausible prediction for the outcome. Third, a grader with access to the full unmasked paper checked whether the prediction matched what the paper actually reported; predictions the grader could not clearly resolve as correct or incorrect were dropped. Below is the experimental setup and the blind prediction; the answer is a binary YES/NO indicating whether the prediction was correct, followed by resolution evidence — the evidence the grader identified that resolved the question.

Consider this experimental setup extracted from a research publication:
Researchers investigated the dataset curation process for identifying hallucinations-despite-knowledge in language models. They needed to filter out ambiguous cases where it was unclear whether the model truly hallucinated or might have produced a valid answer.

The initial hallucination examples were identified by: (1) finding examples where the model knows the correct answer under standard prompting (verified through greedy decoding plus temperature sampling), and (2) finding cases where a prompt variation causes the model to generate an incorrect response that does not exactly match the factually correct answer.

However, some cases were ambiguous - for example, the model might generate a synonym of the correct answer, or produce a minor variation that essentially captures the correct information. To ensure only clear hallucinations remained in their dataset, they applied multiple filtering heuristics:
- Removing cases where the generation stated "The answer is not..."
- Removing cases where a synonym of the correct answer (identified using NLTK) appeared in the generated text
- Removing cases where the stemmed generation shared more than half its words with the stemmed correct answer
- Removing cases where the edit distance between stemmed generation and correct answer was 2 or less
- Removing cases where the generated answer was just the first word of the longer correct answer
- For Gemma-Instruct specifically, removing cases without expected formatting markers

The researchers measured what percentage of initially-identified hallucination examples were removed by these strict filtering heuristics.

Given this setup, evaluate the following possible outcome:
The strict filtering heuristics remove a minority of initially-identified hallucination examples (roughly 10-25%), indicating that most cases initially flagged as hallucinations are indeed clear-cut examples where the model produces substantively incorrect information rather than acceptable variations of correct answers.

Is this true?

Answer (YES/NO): NO